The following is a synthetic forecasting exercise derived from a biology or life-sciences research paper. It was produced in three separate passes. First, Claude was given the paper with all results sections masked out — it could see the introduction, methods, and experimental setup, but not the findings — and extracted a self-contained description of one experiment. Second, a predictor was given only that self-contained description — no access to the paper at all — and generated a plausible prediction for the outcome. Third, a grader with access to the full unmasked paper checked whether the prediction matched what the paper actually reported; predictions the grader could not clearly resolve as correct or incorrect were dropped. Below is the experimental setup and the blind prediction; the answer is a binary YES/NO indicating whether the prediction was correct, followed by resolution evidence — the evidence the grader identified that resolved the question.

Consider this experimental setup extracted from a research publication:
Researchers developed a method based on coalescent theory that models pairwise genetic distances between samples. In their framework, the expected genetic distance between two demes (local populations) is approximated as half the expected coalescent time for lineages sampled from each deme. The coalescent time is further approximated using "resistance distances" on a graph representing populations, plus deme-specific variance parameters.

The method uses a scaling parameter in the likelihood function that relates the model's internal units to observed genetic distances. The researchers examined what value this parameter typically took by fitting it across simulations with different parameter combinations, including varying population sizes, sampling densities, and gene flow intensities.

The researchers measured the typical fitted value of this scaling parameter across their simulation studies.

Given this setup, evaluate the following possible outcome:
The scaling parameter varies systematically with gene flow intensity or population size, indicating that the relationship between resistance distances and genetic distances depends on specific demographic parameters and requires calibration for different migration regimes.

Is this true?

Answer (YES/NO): NO